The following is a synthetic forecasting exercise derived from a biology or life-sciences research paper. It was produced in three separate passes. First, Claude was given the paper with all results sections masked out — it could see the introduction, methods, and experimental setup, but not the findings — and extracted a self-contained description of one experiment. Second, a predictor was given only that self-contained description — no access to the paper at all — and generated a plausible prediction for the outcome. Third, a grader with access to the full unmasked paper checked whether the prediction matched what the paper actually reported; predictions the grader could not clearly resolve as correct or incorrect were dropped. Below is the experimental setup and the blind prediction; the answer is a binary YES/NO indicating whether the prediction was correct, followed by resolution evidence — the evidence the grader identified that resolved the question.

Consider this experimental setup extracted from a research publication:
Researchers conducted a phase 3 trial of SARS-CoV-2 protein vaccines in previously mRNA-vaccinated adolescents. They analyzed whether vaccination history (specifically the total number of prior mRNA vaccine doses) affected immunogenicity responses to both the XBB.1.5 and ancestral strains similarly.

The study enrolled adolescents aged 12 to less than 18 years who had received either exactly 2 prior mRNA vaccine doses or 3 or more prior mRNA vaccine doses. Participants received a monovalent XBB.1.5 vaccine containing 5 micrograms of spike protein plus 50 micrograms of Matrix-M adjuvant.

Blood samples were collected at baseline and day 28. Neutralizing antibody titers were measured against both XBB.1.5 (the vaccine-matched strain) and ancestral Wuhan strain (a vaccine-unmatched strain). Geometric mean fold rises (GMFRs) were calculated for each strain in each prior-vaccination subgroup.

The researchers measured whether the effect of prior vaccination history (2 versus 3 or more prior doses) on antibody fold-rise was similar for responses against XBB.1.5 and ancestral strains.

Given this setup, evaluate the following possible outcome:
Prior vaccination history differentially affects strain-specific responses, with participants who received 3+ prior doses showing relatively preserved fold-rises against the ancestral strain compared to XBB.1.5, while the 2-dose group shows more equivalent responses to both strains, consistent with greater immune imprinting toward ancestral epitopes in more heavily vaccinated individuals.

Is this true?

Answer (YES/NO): NO